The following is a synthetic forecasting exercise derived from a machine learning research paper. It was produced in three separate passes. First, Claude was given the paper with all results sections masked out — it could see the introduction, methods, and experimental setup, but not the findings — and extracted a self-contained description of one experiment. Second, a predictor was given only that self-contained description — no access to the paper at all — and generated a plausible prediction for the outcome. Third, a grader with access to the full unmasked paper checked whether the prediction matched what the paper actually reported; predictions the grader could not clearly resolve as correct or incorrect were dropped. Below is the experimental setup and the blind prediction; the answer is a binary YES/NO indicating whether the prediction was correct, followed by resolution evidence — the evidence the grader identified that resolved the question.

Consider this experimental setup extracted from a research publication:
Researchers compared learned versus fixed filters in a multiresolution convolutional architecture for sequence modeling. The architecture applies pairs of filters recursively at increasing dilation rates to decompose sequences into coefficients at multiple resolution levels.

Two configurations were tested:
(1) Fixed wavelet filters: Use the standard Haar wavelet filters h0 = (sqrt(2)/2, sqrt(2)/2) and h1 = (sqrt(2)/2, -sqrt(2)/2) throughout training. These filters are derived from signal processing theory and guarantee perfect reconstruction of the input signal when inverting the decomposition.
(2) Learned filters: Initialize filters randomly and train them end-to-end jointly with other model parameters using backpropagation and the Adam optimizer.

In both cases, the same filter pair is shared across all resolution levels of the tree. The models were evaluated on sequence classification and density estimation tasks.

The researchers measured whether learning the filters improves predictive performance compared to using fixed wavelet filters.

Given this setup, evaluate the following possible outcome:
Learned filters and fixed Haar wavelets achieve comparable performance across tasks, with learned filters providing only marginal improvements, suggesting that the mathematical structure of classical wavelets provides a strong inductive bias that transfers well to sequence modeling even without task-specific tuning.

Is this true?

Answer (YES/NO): NO